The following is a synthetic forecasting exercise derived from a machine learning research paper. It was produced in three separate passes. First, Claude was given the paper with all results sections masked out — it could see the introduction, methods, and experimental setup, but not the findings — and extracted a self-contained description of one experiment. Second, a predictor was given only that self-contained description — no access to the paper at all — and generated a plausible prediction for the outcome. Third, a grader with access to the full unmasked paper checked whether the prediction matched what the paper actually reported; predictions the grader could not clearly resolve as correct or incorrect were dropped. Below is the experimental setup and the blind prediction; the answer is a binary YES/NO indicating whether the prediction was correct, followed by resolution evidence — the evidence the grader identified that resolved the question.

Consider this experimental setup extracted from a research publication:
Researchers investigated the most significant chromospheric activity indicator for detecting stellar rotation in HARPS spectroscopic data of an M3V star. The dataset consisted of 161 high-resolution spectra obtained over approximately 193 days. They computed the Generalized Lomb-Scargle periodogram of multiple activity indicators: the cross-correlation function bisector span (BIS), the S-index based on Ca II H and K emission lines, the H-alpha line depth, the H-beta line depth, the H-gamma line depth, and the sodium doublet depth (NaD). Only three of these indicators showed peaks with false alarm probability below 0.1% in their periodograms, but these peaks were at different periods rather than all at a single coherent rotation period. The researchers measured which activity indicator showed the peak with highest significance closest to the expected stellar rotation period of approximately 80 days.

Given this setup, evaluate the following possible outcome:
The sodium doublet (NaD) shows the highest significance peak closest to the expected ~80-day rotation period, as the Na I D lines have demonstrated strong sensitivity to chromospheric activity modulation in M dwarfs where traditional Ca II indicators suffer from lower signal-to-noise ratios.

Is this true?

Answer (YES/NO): NO